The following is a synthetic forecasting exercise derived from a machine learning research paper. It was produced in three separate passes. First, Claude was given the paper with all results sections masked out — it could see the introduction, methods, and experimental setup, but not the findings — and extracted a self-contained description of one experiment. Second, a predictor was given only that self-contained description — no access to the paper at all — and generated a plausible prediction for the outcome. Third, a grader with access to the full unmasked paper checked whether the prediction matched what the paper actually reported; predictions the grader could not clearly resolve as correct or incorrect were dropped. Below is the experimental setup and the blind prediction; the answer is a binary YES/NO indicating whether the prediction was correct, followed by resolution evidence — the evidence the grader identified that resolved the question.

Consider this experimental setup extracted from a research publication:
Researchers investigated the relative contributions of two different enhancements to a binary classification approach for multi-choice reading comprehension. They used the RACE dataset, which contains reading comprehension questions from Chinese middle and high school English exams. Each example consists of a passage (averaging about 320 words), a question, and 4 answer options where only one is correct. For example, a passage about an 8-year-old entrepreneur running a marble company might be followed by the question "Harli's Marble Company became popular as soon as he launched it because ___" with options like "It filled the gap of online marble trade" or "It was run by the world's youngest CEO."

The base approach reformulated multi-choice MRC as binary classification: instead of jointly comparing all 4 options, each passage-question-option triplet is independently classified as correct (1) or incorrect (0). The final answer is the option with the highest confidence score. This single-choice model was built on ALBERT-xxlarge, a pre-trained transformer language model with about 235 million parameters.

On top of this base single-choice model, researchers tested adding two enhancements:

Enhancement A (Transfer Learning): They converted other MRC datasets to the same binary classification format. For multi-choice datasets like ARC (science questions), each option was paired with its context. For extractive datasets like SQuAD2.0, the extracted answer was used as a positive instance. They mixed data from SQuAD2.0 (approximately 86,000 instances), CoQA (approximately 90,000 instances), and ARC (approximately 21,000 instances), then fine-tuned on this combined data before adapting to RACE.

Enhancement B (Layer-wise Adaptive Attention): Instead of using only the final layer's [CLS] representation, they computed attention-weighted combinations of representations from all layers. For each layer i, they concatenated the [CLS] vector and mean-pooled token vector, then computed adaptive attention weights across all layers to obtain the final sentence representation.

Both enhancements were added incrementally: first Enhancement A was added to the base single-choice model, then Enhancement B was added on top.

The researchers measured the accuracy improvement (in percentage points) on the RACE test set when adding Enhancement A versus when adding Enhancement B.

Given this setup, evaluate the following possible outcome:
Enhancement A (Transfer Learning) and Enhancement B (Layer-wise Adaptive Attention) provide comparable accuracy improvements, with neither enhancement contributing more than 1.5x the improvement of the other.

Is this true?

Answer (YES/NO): NO